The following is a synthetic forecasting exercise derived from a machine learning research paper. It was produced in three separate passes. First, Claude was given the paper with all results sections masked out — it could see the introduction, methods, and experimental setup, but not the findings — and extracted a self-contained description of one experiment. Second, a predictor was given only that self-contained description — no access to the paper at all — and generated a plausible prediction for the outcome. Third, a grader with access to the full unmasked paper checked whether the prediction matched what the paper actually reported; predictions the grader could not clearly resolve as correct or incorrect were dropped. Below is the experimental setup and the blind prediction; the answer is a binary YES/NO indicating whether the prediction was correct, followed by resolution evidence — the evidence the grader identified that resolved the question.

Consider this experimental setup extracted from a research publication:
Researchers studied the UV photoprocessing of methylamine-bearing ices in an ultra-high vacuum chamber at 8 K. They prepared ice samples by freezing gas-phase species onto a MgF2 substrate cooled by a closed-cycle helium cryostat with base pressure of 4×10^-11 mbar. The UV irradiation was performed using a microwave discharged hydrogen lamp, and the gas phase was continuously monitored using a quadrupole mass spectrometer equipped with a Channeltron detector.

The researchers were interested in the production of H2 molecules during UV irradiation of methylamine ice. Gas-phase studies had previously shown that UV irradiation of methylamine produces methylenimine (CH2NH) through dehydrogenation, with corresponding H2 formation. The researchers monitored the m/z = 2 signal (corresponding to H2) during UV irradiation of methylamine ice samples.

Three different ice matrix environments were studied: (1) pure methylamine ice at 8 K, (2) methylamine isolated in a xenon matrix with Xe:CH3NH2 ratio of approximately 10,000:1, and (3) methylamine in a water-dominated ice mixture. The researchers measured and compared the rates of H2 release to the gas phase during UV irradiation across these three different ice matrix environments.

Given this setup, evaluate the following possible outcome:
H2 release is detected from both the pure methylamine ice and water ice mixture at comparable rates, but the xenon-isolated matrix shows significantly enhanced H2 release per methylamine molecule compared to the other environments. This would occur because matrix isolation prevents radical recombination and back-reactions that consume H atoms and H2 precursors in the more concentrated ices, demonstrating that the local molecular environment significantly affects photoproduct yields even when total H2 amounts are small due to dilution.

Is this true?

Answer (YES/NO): NO